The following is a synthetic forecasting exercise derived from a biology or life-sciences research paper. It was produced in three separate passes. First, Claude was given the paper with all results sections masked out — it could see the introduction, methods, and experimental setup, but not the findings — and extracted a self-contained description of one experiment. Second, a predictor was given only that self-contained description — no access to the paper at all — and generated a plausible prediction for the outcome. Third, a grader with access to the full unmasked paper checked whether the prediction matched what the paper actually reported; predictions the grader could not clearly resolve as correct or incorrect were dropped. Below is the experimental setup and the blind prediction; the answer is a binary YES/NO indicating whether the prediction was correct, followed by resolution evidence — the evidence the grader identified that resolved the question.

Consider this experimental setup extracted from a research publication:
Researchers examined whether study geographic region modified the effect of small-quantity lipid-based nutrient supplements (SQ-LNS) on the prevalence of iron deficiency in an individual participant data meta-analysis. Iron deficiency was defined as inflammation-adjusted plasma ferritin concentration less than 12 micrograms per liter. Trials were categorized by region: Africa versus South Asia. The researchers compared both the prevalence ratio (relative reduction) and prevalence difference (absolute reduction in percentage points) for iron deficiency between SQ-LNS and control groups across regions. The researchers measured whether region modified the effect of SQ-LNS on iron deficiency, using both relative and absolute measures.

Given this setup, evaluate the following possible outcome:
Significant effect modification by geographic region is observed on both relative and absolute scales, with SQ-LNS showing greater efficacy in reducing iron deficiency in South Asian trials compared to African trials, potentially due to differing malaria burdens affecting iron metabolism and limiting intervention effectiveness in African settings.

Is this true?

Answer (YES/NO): NO